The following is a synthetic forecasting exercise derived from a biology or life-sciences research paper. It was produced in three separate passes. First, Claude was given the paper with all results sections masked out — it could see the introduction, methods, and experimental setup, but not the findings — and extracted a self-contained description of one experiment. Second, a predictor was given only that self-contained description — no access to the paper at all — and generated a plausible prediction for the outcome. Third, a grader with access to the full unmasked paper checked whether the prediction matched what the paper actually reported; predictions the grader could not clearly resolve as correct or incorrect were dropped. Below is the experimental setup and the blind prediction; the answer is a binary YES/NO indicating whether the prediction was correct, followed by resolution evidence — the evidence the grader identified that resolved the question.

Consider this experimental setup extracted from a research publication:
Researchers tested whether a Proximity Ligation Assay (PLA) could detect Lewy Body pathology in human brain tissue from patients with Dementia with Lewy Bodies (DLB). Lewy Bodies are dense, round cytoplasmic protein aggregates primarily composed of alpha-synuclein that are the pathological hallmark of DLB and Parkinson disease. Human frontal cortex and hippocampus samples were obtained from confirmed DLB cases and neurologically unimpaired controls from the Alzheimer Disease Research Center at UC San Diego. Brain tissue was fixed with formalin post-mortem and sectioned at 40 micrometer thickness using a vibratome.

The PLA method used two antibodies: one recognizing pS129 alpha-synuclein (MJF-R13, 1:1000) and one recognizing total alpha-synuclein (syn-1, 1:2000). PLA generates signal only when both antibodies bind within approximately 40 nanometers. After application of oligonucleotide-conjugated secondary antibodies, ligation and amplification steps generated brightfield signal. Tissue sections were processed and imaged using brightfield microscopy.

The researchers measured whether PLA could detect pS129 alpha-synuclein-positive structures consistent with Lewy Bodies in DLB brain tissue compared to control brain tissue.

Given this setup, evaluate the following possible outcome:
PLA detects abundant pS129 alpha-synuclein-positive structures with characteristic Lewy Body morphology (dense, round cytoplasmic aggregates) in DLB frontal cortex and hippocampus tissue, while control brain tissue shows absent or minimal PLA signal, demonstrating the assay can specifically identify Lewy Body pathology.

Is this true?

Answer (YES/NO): NO